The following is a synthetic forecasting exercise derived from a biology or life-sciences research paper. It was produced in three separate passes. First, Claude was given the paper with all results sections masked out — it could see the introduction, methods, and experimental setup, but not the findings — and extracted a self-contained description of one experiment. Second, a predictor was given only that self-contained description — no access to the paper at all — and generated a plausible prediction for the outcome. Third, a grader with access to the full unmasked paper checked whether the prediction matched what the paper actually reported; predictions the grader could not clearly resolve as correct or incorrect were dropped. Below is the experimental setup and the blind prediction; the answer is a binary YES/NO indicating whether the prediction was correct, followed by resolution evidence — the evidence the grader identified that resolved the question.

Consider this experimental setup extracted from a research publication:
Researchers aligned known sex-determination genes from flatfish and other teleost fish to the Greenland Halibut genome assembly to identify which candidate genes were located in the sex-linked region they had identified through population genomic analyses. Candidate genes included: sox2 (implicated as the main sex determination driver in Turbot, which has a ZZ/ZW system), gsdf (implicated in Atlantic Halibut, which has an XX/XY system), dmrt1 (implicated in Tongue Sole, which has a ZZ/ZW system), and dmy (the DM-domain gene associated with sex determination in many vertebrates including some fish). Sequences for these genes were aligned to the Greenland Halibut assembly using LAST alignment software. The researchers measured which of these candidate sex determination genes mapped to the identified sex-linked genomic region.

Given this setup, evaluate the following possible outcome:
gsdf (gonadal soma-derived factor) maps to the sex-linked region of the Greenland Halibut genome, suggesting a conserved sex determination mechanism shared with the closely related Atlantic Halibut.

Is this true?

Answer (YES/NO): NO